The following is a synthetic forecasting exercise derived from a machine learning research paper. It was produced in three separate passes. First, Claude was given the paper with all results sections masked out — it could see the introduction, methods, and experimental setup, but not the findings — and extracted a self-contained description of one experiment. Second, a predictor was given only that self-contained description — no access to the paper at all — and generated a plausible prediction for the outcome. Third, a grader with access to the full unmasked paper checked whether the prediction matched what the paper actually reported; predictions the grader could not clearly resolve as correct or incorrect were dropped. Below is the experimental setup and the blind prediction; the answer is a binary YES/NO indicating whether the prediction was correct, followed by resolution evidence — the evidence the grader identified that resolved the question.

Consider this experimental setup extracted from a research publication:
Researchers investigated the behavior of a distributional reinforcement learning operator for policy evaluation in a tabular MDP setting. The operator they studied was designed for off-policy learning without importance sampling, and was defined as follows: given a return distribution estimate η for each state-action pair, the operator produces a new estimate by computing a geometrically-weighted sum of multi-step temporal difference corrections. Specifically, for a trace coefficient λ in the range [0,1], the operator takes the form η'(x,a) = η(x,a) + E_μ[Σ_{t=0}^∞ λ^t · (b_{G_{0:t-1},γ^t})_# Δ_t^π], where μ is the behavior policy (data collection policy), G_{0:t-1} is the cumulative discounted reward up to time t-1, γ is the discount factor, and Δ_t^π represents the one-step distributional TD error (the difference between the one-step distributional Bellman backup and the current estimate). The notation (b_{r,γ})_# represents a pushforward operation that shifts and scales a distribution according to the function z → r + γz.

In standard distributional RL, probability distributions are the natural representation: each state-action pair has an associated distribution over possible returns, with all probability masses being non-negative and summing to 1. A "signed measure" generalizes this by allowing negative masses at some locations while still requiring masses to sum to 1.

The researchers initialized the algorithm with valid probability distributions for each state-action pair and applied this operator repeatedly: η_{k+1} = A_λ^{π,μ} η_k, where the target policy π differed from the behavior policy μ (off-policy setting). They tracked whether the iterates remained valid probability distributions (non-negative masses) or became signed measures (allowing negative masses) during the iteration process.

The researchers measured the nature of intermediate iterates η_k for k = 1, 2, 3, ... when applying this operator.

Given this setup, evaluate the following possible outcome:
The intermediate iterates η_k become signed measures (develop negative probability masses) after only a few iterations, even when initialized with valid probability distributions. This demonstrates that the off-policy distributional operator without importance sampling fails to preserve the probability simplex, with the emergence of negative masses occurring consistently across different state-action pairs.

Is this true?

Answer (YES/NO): YES